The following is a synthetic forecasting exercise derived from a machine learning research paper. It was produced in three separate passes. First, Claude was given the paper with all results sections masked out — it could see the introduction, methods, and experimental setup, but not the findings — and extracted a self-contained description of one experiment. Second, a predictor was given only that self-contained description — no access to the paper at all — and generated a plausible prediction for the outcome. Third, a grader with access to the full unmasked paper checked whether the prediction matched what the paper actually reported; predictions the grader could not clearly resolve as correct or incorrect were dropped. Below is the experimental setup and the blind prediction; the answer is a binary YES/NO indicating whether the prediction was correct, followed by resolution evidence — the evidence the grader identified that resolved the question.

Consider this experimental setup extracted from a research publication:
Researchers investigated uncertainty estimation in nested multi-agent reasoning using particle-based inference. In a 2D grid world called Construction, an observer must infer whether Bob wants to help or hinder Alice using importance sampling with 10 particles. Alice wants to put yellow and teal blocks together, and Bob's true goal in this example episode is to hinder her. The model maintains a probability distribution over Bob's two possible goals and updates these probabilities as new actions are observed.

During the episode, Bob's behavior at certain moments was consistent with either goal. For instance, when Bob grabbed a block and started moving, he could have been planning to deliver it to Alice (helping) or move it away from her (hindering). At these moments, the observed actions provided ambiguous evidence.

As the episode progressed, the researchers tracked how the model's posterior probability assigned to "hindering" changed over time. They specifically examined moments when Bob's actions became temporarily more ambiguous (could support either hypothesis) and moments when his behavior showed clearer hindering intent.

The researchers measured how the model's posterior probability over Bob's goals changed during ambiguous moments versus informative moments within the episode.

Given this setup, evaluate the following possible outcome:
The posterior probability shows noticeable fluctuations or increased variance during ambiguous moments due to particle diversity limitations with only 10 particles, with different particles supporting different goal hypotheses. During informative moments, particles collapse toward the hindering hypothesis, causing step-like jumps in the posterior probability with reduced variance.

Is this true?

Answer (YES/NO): NO